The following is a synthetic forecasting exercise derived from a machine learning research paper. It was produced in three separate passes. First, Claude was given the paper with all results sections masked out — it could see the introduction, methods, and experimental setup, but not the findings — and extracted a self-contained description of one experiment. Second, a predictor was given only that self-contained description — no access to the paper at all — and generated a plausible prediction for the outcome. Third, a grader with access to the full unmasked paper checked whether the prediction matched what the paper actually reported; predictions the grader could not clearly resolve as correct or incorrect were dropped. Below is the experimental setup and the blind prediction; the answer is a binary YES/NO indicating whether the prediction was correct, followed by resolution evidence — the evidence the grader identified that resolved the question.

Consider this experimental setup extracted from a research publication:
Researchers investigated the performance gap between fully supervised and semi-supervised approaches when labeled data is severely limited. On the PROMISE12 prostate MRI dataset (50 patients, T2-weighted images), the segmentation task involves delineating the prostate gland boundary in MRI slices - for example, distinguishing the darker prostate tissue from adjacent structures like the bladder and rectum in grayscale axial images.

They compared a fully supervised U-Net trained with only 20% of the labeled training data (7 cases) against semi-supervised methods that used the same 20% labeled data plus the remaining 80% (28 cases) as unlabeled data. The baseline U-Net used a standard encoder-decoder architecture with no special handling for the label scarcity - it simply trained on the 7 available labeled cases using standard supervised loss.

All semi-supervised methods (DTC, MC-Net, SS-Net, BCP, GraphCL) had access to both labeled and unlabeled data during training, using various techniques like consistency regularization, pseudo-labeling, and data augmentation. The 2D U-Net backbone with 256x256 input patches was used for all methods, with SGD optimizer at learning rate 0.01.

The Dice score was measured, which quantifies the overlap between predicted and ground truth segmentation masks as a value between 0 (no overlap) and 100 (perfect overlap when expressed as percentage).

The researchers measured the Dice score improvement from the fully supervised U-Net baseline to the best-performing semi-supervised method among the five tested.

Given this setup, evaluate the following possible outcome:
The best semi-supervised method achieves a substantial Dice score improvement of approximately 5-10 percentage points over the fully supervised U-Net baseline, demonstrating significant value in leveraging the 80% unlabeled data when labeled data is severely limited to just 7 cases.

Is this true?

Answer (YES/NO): NO